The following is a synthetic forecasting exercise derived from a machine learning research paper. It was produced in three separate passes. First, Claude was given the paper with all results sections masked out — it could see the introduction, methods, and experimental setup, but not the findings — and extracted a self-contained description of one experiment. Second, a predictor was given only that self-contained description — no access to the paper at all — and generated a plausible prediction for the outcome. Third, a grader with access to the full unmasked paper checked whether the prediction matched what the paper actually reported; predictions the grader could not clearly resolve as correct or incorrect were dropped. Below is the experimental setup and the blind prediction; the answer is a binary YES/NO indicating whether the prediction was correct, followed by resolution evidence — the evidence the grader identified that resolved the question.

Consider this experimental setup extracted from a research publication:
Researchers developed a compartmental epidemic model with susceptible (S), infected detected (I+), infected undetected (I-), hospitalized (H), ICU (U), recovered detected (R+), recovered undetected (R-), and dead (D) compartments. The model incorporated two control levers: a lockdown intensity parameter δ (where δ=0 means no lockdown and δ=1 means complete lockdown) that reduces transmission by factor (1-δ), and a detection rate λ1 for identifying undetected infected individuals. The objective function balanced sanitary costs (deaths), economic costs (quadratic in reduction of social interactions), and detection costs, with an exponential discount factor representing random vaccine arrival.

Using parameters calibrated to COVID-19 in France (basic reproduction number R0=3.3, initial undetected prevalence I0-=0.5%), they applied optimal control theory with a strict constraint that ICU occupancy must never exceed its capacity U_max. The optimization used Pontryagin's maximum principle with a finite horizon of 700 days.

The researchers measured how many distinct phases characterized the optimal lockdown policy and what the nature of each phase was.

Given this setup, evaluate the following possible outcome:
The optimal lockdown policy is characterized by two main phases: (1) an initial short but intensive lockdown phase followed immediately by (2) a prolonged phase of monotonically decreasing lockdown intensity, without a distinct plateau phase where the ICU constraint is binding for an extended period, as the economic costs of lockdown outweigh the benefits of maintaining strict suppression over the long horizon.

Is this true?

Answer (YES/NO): NO